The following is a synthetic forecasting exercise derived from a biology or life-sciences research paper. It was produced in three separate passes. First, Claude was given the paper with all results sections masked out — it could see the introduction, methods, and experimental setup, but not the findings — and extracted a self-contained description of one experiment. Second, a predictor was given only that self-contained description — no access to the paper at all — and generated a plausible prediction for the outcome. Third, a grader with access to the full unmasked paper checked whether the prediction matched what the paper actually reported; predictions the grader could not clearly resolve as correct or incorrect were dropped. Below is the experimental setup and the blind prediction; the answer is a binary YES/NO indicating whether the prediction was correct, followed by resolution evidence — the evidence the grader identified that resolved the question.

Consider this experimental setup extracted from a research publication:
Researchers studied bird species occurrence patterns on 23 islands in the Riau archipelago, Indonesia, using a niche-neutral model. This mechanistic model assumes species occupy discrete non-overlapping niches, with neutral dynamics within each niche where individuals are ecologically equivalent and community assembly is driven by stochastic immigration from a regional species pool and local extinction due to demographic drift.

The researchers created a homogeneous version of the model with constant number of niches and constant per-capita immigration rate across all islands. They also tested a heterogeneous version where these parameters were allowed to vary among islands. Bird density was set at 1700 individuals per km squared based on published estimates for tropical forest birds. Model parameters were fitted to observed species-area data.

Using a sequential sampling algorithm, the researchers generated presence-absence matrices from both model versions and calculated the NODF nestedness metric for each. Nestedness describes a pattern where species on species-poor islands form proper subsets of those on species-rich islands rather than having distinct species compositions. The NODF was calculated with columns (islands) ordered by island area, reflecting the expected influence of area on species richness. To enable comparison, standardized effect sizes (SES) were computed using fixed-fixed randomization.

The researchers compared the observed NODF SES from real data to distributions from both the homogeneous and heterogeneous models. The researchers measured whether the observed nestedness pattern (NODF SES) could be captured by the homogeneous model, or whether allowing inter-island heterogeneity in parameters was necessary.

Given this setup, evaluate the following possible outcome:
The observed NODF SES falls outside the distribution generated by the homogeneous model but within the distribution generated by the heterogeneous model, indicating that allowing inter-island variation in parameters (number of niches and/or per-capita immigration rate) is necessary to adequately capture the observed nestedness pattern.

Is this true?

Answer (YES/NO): NO